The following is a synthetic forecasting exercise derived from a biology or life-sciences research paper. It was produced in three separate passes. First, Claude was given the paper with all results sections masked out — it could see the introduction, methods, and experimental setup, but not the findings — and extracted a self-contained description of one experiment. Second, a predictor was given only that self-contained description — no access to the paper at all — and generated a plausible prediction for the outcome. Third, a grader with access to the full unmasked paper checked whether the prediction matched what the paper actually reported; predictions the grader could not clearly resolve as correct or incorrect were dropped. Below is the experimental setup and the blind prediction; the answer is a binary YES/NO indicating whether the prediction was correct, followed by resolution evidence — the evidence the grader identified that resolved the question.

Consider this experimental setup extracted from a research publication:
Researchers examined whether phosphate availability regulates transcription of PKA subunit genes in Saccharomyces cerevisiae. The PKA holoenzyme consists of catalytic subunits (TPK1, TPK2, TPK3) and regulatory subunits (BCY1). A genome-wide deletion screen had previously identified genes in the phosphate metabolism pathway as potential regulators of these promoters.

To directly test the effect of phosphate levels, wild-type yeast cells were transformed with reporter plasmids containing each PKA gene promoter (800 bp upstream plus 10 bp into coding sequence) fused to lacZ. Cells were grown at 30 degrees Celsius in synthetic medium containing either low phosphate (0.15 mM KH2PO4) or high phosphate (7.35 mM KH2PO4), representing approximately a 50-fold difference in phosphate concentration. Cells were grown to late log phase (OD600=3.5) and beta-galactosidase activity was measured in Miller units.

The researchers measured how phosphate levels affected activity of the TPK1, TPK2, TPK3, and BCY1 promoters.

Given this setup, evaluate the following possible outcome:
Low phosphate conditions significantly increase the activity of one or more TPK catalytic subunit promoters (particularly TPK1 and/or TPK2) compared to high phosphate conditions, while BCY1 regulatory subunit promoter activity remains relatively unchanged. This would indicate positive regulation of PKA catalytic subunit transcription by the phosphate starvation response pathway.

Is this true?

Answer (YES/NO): NO